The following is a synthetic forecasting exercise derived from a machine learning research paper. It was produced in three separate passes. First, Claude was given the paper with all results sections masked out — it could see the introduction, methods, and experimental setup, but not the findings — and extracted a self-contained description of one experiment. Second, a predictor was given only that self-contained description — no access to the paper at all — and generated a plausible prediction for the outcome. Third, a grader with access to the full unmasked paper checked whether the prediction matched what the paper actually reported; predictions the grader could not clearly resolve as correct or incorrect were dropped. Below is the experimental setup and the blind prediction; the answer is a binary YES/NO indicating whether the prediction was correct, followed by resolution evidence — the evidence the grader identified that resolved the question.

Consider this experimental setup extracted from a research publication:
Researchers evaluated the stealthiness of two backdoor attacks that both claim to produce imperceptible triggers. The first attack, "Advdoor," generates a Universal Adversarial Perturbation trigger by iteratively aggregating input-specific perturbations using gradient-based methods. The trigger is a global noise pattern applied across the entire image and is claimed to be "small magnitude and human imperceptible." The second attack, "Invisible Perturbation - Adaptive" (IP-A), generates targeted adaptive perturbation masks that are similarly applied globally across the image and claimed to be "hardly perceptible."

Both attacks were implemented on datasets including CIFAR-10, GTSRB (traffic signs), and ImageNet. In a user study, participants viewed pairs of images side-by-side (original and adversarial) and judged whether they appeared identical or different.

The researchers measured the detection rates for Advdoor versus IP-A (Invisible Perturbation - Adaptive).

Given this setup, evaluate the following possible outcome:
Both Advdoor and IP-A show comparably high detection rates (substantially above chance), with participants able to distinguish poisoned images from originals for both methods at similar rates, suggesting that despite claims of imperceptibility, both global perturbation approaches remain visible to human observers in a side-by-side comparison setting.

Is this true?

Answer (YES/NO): YES